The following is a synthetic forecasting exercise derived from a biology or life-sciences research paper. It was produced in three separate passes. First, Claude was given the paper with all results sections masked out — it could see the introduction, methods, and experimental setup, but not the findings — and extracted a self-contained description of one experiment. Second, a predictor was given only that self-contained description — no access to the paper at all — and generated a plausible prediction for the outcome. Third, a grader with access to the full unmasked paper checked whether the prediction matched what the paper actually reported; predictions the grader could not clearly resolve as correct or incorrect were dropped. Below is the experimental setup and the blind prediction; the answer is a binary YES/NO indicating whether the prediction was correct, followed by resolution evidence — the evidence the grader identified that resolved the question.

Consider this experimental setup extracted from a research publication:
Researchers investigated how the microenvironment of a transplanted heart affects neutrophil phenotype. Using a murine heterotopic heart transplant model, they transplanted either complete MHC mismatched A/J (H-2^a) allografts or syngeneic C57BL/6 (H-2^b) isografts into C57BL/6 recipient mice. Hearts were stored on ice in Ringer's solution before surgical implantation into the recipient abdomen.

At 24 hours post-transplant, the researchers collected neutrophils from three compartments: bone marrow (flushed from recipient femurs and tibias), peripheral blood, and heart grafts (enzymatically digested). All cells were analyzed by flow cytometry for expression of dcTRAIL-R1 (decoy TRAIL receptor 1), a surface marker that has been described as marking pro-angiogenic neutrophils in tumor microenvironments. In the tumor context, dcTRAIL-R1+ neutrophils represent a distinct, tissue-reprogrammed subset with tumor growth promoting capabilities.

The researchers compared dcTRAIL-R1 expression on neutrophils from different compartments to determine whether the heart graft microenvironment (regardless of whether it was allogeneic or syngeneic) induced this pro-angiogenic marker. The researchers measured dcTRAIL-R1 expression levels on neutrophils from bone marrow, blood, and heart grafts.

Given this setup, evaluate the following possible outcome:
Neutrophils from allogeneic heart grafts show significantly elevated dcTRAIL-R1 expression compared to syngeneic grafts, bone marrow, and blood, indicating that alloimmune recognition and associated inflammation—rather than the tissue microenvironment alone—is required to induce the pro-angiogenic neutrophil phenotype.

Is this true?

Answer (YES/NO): NO